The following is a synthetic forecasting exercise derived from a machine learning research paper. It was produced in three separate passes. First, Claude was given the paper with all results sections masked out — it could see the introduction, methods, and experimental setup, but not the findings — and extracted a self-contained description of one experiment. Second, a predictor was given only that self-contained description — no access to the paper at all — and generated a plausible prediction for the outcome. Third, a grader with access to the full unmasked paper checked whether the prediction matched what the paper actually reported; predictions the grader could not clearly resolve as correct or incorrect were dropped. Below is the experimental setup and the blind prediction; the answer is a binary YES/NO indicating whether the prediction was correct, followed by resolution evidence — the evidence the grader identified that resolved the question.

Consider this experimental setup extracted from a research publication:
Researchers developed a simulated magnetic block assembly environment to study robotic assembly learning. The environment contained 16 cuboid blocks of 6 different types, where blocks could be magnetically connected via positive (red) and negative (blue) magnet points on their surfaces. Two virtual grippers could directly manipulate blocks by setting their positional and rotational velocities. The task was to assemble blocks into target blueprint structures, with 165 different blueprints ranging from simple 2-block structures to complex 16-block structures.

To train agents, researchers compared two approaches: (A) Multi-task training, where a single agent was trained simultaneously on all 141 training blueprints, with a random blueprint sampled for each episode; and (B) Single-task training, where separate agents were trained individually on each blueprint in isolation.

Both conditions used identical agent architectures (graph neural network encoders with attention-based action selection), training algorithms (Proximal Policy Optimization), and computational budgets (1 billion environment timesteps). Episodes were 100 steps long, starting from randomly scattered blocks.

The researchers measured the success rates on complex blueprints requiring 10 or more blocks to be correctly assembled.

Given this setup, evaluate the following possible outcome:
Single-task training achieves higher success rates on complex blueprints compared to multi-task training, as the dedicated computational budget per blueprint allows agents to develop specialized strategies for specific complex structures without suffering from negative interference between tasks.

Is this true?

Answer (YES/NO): NO